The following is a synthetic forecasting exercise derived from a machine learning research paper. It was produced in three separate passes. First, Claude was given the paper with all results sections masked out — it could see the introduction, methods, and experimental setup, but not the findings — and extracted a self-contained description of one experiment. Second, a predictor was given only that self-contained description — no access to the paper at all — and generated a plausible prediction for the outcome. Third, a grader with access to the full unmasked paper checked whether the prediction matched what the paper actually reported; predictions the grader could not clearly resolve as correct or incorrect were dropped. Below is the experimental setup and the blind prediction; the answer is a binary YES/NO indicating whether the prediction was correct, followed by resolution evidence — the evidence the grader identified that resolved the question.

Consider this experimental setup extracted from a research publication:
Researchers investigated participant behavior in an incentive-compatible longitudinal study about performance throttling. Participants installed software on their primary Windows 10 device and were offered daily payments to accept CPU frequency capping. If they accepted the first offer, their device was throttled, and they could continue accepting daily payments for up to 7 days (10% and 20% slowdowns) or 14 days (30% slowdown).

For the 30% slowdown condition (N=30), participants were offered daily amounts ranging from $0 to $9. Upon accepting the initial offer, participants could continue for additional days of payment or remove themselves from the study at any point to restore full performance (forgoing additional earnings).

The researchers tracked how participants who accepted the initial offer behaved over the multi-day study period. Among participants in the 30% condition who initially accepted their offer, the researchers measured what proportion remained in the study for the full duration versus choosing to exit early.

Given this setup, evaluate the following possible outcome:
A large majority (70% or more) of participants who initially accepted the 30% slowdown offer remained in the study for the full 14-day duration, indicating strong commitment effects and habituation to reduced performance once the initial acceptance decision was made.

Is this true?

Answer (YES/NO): YES